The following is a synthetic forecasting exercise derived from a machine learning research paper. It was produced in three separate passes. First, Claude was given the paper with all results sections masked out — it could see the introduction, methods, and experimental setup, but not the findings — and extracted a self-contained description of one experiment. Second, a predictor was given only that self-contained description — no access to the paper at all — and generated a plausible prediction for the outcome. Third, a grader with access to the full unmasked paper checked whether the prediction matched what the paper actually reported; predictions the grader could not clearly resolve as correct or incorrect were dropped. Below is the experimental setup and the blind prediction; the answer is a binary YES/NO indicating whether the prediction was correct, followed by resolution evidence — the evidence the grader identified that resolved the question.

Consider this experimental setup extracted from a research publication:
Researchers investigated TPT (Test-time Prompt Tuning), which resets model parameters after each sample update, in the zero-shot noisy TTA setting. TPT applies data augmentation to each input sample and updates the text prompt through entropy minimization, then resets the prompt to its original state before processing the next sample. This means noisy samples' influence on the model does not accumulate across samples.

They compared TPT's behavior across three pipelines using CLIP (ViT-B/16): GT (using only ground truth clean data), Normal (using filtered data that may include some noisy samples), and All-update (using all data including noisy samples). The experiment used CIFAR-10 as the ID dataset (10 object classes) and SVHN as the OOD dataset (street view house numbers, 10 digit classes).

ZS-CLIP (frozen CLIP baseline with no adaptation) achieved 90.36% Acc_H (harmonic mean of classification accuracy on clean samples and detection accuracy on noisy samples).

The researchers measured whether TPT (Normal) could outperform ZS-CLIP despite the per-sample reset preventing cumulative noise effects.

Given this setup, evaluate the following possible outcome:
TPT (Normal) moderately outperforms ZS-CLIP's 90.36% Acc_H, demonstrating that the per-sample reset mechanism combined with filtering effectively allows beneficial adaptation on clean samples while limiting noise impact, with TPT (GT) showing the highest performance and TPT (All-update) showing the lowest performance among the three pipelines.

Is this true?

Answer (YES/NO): NO